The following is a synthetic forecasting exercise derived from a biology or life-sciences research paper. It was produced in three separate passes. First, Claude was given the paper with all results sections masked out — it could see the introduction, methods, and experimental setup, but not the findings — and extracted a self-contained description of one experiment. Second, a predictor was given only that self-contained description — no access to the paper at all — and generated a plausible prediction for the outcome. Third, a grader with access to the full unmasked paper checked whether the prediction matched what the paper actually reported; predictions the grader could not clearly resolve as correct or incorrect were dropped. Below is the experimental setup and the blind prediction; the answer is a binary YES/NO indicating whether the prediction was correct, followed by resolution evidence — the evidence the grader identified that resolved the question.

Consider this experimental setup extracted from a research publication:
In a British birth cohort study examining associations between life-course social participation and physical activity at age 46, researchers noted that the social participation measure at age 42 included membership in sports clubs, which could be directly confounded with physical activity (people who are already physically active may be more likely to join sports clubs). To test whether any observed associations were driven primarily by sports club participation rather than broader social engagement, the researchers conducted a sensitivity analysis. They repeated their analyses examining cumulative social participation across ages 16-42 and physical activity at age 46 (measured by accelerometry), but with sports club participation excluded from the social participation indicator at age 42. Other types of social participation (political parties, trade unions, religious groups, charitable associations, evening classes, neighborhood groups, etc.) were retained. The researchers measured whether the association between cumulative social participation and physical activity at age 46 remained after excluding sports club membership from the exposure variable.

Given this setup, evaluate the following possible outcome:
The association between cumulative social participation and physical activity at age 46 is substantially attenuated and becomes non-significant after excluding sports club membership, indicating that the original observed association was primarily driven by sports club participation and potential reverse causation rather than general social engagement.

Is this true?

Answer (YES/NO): NO